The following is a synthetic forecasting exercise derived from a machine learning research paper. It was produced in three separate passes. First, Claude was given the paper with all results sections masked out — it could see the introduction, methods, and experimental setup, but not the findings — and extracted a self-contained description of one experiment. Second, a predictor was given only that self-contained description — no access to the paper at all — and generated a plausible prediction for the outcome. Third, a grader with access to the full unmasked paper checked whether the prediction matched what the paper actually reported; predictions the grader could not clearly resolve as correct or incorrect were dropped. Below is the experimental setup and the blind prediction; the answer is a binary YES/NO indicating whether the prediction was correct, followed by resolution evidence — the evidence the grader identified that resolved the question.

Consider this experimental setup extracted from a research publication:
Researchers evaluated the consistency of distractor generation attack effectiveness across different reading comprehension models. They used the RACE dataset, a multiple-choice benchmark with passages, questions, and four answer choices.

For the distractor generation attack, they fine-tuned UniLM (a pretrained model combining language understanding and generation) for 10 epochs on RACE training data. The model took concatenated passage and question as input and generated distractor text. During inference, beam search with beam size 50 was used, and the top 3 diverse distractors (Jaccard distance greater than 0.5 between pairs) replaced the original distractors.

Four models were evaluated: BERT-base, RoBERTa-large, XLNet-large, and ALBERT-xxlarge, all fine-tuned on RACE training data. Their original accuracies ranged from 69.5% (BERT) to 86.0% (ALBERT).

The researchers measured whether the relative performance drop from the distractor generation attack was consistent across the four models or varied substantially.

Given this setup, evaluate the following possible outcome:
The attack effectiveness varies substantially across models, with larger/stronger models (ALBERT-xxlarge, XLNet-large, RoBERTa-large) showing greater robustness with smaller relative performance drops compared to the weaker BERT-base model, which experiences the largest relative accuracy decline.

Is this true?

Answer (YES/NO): NO